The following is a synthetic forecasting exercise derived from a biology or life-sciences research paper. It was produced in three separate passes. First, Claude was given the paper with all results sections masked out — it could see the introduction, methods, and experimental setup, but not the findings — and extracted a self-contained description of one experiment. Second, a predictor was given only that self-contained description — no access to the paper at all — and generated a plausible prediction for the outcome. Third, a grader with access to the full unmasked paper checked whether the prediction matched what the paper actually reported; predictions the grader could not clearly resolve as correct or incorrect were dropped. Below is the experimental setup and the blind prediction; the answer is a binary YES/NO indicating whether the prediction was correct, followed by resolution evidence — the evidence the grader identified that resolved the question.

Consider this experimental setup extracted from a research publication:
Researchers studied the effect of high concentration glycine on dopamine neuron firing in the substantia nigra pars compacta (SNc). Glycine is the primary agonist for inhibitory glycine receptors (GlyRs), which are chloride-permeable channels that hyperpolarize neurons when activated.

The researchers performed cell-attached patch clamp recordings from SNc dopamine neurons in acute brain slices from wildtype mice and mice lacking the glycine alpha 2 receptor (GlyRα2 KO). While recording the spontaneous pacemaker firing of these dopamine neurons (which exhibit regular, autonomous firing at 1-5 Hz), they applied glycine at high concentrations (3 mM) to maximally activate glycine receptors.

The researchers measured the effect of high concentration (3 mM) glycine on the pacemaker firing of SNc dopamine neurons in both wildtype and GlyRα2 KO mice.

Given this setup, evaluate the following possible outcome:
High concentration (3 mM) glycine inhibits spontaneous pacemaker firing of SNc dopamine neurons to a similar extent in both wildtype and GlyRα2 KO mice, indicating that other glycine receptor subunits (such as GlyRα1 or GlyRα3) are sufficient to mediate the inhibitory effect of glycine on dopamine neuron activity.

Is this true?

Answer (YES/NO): YES